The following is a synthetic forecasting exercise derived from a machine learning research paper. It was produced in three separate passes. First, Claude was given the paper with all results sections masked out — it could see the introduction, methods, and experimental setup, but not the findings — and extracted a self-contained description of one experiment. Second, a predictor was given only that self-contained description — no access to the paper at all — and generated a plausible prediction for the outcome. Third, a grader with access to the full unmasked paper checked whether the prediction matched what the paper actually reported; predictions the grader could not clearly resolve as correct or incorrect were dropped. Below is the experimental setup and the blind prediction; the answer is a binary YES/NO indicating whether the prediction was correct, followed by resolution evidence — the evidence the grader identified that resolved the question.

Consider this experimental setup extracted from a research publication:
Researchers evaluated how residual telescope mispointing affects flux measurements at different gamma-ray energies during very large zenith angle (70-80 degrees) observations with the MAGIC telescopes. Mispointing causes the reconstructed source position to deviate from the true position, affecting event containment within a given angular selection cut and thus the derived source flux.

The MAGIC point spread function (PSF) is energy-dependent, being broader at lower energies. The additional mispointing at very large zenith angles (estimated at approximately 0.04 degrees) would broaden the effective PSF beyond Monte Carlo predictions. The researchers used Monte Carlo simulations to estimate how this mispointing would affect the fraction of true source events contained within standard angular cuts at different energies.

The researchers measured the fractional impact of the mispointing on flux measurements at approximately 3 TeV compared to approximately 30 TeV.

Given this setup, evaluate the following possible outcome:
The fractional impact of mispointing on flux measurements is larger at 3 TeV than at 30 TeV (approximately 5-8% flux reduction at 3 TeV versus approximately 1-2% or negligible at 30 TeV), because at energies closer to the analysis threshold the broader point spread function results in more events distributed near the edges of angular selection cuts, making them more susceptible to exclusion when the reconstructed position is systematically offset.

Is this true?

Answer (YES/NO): NO